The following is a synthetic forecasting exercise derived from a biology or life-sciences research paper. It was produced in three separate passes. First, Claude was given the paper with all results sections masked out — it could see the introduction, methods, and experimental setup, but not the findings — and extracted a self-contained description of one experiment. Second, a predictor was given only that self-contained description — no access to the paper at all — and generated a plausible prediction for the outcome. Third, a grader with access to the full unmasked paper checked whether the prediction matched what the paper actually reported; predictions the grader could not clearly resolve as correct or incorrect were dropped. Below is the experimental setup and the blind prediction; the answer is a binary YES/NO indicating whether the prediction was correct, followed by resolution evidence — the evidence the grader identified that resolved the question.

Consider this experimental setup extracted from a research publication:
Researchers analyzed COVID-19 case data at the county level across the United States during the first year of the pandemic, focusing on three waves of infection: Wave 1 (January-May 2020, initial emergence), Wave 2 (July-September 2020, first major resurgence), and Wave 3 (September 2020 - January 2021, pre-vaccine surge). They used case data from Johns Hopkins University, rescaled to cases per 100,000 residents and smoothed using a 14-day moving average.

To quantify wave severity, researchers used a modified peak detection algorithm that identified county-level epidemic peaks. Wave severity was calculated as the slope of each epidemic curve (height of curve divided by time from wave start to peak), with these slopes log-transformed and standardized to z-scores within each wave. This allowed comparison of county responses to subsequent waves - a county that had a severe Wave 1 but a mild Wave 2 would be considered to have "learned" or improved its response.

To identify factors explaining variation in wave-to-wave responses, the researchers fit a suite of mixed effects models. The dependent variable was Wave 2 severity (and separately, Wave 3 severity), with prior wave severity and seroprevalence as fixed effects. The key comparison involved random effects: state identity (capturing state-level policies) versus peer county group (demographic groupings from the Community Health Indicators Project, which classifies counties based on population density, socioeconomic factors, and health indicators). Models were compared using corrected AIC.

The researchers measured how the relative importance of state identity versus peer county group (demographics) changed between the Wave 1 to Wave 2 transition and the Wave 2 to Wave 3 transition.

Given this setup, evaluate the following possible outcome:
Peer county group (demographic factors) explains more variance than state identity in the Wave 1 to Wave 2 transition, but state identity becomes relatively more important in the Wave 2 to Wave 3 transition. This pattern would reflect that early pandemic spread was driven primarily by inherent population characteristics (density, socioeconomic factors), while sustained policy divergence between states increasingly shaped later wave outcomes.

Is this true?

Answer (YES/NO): YES